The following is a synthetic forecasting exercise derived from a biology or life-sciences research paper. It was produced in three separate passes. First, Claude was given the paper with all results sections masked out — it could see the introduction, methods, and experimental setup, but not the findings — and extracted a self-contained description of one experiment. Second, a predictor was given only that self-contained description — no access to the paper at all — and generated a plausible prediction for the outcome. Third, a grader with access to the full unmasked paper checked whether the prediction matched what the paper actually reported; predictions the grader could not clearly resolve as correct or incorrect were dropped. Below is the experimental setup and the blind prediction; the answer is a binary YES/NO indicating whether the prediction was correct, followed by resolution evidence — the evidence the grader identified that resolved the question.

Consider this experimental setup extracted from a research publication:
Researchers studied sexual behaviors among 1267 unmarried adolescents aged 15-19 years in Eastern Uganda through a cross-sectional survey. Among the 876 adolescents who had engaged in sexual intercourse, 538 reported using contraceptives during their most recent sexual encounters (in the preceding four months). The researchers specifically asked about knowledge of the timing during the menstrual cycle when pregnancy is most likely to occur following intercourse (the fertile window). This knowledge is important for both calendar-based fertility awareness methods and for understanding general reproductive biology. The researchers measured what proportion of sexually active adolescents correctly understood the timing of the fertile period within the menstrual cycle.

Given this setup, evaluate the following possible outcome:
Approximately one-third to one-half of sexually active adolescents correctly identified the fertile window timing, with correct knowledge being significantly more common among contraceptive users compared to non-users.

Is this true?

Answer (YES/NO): NO